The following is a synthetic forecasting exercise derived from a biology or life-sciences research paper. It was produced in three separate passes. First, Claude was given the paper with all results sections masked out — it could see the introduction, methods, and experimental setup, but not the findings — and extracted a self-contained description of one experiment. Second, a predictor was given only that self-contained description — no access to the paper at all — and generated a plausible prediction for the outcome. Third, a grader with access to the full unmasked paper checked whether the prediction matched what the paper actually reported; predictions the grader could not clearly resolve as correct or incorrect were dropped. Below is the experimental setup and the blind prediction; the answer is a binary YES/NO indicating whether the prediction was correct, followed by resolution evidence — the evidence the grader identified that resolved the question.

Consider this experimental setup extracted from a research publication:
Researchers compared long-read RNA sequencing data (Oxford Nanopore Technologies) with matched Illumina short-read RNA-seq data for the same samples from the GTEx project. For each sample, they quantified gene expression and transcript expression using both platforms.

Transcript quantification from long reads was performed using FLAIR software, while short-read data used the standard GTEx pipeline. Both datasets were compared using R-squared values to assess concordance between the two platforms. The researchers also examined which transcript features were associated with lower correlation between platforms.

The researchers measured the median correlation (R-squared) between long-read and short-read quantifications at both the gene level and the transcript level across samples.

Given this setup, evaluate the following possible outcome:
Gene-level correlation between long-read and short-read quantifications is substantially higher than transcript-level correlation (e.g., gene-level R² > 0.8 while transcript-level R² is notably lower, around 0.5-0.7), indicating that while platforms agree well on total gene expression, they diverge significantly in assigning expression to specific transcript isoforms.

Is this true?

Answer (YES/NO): NO